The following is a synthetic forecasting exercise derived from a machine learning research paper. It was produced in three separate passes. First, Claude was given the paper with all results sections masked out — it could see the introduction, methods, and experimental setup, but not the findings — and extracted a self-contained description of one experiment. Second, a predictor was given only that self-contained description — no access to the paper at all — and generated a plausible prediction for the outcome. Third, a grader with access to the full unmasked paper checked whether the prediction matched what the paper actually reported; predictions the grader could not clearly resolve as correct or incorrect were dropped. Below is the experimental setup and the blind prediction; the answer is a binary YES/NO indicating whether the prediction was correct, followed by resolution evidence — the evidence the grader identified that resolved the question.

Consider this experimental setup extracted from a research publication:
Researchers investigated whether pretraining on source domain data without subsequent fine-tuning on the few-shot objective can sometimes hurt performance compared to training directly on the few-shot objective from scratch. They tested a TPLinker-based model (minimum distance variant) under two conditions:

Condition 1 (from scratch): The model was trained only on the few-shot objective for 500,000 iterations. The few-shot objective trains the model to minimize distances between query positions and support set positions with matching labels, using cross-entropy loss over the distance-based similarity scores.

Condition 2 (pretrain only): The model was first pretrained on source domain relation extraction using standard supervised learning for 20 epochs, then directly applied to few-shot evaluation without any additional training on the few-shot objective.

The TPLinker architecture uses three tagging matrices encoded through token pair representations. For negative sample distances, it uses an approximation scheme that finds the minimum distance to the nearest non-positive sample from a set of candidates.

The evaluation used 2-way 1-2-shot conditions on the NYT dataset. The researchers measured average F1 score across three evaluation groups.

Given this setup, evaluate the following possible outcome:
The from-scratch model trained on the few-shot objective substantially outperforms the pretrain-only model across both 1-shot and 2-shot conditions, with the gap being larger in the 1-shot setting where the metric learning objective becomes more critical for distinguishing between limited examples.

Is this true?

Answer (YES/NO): NO